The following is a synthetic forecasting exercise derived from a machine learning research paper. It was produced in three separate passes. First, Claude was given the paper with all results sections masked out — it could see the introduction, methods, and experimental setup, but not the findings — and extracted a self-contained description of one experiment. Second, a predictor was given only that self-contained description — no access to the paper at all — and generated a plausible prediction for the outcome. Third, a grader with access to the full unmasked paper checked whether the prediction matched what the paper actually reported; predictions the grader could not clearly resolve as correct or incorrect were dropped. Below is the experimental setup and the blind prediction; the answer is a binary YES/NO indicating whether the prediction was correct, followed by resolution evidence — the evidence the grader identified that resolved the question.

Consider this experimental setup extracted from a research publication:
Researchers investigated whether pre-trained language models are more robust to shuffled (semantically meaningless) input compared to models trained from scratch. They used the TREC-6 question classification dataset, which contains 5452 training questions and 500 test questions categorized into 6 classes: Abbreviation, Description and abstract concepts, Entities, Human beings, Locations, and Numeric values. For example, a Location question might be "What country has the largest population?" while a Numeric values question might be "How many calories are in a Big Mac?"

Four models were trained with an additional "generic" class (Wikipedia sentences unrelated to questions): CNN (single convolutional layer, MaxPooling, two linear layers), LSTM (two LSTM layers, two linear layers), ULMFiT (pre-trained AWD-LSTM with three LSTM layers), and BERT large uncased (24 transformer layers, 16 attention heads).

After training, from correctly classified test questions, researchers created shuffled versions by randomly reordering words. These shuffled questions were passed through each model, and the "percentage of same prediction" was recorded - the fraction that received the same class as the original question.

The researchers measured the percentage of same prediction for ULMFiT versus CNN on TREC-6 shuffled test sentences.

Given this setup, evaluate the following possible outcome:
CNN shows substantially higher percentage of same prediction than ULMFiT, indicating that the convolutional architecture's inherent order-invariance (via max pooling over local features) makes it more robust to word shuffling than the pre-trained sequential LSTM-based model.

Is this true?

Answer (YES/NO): NO